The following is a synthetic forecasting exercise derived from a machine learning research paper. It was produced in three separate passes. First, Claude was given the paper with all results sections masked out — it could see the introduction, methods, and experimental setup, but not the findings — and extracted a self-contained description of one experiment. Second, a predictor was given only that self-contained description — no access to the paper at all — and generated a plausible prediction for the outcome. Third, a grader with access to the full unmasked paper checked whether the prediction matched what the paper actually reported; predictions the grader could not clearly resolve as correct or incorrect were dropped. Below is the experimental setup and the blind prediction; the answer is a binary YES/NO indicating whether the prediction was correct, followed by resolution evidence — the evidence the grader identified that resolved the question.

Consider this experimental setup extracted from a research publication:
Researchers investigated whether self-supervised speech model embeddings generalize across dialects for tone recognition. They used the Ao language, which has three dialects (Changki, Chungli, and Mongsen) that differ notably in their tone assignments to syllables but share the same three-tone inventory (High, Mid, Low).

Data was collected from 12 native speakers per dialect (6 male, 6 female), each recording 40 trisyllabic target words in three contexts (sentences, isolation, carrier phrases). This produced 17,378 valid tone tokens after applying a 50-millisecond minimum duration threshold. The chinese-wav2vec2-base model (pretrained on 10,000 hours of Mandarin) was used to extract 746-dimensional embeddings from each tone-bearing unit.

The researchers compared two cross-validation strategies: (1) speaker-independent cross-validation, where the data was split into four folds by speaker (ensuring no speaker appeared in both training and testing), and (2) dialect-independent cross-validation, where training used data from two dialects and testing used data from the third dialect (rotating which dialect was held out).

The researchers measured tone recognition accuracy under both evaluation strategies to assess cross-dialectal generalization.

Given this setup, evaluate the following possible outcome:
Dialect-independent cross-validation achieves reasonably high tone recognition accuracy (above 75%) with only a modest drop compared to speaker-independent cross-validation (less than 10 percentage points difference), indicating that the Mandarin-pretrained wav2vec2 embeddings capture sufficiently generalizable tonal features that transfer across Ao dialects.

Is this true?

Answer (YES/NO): NO